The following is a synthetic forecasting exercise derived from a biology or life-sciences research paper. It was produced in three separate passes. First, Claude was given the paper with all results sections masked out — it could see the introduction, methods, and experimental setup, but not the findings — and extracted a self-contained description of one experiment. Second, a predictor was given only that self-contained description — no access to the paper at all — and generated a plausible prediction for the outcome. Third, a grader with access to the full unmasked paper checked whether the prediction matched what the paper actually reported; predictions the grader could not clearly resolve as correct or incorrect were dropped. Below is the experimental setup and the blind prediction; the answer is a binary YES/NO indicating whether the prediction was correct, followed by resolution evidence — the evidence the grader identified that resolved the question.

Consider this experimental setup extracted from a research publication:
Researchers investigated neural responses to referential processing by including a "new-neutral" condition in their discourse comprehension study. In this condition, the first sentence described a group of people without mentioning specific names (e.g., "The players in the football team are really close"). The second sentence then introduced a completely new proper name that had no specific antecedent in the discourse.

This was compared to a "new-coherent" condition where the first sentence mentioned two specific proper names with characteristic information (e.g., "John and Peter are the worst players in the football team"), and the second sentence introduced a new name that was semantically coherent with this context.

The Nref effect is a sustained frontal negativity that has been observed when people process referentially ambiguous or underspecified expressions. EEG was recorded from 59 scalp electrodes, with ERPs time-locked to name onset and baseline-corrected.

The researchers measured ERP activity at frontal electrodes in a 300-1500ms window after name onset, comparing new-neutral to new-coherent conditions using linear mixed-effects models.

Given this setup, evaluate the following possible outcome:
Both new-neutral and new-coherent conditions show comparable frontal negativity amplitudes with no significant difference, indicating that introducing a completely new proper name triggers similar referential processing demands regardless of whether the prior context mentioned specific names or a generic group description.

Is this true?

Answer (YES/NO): NO